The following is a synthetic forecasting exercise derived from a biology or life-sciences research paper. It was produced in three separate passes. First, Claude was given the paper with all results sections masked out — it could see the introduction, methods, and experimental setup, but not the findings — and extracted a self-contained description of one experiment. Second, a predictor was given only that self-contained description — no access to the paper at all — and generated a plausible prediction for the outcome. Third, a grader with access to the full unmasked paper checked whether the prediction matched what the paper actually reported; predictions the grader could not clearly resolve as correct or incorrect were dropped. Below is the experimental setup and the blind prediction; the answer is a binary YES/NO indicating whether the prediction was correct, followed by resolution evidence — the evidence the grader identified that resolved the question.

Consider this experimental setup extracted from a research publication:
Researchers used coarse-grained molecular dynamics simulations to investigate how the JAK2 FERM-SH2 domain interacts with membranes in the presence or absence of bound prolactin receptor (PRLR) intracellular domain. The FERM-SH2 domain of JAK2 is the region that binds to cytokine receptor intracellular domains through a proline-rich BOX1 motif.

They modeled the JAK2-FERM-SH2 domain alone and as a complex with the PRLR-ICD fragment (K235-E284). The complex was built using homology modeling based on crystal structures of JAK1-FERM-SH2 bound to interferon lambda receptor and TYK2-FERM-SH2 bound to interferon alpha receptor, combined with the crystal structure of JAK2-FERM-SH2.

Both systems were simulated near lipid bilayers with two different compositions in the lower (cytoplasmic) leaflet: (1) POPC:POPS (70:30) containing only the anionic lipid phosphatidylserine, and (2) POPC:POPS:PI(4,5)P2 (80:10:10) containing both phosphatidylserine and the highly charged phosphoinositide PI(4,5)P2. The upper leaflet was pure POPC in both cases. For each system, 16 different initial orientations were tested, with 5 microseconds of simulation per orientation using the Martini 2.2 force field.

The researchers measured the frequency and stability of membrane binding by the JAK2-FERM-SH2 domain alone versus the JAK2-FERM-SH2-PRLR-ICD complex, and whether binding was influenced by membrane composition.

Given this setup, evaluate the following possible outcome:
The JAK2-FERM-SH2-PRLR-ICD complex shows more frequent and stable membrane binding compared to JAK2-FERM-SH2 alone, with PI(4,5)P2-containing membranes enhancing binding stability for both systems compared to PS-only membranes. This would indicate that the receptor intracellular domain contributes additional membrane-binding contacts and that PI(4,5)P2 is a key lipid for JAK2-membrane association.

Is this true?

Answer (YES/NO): NO